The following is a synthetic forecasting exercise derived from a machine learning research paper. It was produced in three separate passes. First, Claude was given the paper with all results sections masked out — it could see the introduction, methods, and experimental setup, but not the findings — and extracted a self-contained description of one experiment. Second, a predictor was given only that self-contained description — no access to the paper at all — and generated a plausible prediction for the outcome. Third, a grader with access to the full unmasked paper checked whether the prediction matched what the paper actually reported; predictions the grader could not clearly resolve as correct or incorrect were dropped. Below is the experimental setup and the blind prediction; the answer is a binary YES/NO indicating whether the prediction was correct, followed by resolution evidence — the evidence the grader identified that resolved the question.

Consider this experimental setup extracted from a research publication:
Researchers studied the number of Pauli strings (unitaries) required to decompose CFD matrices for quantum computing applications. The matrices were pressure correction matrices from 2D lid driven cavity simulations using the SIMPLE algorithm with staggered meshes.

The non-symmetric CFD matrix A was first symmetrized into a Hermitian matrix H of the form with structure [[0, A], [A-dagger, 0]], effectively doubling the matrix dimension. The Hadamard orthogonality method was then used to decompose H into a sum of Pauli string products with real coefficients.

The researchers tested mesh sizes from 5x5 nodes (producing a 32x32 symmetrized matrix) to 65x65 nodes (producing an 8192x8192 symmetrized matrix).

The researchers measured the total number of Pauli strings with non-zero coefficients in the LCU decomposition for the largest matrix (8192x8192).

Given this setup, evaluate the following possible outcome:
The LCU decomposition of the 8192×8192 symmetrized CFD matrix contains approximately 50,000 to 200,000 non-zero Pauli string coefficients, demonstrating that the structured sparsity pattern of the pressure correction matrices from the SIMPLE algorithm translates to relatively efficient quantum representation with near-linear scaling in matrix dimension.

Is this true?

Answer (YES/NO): NO